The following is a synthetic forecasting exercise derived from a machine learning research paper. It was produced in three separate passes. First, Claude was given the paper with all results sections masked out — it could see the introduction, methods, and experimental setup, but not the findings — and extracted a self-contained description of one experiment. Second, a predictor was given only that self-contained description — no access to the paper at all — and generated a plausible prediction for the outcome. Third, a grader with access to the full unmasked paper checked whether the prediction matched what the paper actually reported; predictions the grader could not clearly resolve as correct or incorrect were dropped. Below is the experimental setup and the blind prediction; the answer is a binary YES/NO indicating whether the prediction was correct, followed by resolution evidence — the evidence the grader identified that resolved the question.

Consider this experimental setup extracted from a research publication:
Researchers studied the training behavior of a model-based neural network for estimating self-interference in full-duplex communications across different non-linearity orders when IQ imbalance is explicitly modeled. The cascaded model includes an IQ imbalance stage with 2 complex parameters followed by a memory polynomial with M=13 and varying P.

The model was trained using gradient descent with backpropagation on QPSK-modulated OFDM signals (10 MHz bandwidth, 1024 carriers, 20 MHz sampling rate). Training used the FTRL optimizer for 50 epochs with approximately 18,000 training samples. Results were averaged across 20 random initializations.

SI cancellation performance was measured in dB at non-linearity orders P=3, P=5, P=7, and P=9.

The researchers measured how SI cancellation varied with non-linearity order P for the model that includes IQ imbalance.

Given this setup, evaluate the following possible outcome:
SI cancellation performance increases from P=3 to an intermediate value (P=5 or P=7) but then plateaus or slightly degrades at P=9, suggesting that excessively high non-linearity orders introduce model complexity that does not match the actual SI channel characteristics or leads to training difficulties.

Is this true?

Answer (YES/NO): YES